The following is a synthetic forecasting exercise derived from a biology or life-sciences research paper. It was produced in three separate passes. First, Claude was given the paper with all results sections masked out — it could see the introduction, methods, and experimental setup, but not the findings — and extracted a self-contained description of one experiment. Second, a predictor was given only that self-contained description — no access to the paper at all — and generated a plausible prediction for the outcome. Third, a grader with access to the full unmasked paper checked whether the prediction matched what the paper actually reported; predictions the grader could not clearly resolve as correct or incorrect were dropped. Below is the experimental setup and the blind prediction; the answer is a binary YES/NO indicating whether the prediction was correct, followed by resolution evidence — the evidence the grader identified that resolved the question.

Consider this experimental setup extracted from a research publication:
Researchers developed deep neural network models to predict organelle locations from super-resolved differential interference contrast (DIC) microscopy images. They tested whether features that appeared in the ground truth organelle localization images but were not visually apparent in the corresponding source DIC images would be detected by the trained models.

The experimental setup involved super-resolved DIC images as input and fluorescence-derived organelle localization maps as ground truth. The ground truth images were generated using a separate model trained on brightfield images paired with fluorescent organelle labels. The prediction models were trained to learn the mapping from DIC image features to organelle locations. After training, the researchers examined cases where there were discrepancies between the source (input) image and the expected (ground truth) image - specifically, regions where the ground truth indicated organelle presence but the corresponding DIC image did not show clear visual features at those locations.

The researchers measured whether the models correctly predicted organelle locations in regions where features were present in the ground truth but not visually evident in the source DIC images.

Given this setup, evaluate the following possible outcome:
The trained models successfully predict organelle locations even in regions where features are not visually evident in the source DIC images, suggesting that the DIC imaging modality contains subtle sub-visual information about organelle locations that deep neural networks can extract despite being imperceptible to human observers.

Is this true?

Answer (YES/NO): NO